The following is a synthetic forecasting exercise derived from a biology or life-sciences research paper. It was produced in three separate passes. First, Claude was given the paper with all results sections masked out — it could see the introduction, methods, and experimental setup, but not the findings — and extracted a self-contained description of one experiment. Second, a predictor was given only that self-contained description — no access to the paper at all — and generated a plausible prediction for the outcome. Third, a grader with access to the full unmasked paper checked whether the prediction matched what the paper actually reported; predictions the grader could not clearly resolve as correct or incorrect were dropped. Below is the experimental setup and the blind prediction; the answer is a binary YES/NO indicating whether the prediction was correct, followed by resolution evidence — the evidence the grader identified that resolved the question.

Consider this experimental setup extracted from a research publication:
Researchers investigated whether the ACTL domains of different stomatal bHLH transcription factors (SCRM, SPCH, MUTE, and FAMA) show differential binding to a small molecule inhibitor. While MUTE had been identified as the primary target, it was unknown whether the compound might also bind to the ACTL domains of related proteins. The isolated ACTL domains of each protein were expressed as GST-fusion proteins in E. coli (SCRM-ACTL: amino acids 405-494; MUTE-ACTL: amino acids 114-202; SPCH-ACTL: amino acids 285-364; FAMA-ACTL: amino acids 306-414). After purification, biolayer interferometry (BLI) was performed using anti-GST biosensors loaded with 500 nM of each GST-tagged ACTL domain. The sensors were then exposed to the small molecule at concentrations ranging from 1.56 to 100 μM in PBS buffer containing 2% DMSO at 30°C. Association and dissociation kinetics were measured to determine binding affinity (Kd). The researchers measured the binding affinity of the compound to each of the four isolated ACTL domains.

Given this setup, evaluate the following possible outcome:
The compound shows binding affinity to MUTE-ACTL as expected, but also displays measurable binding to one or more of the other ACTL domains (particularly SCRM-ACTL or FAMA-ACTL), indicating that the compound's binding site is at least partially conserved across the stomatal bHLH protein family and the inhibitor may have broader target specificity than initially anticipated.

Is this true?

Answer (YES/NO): YES